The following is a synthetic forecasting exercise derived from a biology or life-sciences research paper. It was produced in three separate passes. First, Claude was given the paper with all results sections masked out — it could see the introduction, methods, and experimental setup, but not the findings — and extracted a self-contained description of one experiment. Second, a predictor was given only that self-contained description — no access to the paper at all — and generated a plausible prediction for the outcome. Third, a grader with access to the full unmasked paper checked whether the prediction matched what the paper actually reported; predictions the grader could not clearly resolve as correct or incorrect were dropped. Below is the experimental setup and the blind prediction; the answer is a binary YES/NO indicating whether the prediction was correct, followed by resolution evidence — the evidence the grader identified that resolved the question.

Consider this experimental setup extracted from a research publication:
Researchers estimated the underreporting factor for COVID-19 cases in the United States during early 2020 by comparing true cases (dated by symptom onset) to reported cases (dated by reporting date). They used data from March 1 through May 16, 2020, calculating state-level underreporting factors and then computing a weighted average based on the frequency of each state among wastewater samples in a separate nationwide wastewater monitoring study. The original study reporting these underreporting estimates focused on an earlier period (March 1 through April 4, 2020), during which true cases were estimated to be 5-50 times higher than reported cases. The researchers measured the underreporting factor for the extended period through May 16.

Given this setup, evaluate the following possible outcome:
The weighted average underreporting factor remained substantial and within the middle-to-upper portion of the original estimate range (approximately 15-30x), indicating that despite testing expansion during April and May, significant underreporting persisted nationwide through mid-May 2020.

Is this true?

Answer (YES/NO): NO